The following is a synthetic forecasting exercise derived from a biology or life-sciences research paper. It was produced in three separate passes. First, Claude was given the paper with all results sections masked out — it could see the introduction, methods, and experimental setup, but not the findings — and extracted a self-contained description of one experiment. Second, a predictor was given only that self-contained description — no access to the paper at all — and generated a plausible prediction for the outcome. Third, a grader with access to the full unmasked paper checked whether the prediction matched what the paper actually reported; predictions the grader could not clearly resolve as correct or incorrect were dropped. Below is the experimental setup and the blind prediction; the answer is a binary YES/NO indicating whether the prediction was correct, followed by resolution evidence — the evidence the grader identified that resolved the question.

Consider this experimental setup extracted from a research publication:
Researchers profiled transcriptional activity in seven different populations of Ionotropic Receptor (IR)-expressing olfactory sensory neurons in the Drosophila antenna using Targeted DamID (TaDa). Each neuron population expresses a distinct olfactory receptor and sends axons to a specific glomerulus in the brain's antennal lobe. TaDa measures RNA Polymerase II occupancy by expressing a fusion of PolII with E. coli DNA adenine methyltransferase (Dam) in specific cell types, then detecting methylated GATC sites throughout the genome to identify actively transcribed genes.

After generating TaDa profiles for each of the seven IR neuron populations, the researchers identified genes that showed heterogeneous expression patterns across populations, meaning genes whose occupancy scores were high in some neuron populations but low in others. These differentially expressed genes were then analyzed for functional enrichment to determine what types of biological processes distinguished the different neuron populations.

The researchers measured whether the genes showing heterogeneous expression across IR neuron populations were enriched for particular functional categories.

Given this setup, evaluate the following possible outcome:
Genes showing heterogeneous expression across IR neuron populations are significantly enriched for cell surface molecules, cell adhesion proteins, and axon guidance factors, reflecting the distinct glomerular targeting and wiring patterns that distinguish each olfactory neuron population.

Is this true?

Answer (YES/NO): NO